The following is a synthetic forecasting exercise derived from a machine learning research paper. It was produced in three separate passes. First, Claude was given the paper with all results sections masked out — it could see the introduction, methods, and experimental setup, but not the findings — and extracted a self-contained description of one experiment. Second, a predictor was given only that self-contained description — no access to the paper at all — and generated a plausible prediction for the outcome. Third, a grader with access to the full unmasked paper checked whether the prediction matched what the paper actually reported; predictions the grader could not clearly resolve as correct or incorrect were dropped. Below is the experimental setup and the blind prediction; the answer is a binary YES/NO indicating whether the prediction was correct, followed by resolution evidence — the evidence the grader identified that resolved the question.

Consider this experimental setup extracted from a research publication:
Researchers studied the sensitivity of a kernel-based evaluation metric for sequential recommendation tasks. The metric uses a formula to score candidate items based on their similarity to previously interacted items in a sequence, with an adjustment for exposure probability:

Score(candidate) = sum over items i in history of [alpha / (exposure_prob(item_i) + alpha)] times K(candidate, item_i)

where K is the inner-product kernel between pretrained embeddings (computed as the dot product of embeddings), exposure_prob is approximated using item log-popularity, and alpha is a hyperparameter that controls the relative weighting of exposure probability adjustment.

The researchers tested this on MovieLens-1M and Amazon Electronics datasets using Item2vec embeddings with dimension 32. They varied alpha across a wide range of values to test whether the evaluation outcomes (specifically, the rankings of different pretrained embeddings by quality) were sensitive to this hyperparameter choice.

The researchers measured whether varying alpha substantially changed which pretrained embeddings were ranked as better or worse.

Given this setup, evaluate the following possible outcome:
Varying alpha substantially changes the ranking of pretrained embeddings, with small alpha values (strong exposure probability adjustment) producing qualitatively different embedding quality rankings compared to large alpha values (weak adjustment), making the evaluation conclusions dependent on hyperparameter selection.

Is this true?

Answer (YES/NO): NO